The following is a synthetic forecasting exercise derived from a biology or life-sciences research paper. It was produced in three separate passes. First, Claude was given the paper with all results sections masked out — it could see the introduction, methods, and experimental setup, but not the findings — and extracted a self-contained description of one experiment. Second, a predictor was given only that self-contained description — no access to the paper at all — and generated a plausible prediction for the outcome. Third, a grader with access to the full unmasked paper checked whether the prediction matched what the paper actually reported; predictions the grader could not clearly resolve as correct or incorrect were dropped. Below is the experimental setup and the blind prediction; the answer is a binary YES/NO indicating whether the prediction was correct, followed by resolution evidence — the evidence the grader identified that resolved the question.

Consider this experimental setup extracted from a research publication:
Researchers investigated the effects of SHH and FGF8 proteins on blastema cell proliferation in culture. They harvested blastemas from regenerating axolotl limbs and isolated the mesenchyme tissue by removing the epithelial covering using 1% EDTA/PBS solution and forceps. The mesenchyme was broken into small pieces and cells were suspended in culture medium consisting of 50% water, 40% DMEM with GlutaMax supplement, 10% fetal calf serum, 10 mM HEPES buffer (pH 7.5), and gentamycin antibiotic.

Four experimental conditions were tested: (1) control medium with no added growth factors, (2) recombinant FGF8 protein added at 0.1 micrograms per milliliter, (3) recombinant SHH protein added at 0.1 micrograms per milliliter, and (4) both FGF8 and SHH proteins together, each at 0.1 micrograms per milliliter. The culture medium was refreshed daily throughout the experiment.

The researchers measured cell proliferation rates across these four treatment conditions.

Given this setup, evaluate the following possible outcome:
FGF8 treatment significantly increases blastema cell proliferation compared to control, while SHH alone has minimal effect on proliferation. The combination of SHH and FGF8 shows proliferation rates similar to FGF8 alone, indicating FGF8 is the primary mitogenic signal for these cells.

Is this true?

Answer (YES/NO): NO